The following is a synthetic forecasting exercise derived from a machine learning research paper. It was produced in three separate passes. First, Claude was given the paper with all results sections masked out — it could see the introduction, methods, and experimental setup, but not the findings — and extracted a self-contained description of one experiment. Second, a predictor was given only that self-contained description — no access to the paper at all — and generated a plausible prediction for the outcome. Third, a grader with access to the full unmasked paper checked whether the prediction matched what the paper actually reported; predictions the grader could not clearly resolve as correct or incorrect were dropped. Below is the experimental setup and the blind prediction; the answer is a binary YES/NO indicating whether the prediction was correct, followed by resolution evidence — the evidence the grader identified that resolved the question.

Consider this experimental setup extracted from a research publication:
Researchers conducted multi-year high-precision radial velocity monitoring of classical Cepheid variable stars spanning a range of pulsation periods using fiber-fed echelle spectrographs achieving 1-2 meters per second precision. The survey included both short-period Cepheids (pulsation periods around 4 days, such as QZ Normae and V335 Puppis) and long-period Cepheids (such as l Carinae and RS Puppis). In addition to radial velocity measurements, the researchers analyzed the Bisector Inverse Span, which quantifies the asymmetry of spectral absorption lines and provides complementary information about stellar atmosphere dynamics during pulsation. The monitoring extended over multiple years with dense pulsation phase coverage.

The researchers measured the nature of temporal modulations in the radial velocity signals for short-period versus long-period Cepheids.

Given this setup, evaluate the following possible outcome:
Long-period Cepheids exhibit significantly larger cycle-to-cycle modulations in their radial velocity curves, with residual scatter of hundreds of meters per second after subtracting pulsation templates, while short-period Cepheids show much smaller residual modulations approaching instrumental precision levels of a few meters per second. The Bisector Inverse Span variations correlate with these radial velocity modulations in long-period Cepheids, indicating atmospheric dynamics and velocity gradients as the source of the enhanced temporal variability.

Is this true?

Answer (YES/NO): NO